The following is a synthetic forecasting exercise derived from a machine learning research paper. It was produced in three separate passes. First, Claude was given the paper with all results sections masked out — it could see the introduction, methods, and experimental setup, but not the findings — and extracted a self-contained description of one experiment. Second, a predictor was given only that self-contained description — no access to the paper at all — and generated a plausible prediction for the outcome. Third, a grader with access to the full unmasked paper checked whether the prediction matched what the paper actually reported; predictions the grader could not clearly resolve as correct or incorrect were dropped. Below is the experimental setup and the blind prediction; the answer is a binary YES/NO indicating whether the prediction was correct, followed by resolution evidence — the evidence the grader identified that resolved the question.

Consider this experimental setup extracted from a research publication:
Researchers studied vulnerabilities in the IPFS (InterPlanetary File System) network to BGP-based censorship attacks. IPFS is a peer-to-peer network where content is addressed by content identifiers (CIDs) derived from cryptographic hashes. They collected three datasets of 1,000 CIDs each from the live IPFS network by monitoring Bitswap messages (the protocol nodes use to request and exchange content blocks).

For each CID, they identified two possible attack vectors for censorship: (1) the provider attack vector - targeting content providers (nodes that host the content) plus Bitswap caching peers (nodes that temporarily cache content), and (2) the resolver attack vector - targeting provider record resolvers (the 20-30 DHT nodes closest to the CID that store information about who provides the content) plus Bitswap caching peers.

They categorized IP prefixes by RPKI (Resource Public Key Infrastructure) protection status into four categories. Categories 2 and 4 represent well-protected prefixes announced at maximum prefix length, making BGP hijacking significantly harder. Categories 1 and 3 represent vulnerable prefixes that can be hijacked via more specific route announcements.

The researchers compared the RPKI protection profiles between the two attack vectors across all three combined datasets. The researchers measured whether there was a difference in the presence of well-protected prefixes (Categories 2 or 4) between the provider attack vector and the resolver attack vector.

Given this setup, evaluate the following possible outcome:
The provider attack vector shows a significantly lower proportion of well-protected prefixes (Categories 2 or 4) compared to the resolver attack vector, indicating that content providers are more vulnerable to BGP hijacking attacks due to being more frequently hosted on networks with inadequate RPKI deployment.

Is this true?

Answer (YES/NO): NO